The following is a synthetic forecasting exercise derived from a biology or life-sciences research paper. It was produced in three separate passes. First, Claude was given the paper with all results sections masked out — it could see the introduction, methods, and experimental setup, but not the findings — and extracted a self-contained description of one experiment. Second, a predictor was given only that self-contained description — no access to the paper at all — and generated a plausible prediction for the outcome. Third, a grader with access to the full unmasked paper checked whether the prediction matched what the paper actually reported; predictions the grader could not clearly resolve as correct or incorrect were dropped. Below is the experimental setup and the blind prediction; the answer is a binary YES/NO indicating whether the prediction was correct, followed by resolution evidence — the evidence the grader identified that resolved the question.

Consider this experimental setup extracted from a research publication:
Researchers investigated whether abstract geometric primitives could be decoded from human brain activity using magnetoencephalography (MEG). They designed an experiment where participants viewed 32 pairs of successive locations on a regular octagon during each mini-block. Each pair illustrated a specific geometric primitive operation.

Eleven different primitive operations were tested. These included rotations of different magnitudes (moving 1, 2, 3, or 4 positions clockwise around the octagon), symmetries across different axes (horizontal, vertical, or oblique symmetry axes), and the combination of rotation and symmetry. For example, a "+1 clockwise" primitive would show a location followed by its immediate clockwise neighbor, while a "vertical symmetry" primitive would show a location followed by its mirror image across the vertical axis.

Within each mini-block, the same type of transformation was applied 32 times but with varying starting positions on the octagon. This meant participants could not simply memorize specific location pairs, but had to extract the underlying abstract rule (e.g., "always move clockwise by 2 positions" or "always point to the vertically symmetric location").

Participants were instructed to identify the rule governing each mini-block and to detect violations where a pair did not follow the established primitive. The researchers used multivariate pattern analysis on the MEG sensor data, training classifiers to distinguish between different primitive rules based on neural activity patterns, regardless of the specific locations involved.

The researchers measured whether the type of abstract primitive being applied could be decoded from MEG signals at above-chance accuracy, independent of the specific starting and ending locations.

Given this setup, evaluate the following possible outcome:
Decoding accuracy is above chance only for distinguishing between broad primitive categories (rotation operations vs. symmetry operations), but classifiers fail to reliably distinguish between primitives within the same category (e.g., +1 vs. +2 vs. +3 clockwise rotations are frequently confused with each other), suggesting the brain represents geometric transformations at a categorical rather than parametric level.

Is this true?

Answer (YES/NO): NO